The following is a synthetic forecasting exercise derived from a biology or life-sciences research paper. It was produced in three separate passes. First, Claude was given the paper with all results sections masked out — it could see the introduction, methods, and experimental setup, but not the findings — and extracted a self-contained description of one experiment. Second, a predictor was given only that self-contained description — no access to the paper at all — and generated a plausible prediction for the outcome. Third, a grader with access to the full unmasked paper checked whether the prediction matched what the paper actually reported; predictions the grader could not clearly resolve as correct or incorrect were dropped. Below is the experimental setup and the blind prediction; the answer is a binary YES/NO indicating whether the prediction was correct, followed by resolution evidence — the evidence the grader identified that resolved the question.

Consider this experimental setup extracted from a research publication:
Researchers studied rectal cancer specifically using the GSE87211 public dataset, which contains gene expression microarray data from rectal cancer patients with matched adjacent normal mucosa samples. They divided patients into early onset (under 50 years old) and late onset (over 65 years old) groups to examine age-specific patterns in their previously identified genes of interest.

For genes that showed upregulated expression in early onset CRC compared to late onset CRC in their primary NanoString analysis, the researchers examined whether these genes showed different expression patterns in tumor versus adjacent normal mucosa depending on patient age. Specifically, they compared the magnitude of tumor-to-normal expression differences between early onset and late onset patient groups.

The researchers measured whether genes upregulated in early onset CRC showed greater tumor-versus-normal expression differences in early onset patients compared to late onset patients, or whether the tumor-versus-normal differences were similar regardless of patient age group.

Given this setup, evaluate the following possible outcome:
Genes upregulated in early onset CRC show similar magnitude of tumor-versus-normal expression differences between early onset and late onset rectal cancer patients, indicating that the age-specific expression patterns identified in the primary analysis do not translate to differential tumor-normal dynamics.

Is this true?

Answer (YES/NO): NO